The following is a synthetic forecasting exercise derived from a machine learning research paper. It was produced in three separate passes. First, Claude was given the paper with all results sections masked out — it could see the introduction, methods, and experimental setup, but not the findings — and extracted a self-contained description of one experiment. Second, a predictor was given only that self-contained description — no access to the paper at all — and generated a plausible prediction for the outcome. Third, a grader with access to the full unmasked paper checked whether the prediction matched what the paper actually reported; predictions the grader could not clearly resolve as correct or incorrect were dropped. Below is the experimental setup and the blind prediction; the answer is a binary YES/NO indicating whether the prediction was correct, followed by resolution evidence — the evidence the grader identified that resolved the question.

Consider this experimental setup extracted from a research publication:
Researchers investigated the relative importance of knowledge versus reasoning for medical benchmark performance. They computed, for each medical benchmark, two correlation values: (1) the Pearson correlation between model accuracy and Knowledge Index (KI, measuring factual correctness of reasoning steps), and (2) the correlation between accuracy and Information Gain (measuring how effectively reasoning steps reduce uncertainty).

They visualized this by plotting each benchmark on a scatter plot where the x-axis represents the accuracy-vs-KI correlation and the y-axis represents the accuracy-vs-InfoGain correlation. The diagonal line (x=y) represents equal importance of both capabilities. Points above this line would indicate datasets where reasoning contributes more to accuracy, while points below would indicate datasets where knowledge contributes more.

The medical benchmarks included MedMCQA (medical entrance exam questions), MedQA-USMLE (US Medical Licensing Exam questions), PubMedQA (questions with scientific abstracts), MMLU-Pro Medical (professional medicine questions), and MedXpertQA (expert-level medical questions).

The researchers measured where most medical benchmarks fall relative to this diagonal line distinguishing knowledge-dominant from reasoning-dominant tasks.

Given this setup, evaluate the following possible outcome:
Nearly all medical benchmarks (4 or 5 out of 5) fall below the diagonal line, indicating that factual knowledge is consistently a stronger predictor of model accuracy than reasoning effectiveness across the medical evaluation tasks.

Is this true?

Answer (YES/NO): YES